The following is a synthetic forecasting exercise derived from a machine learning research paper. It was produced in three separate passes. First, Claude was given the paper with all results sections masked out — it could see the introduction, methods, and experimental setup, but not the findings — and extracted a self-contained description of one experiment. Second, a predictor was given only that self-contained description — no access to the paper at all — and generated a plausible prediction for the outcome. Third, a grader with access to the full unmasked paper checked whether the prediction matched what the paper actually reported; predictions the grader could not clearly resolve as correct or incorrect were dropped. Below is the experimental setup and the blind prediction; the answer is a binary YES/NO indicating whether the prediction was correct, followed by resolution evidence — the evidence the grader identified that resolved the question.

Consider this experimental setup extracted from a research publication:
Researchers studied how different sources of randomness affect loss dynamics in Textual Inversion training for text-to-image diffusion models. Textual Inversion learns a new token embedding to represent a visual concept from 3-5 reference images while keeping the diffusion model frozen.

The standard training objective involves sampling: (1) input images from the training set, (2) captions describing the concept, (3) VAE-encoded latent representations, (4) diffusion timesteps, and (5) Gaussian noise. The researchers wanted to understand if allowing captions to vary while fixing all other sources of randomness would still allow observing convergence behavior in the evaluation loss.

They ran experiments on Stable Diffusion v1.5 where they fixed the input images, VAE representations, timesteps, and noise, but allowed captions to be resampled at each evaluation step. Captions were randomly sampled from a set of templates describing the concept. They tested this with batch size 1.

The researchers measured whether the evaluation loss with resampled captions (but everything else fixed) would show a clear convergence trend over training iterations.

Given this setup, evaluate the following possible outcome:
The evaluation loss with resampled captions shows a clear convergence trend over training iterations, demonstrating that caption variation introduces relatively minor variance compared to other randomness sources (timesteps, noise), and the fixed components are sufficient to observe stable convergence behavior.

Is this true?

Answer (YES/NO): YES